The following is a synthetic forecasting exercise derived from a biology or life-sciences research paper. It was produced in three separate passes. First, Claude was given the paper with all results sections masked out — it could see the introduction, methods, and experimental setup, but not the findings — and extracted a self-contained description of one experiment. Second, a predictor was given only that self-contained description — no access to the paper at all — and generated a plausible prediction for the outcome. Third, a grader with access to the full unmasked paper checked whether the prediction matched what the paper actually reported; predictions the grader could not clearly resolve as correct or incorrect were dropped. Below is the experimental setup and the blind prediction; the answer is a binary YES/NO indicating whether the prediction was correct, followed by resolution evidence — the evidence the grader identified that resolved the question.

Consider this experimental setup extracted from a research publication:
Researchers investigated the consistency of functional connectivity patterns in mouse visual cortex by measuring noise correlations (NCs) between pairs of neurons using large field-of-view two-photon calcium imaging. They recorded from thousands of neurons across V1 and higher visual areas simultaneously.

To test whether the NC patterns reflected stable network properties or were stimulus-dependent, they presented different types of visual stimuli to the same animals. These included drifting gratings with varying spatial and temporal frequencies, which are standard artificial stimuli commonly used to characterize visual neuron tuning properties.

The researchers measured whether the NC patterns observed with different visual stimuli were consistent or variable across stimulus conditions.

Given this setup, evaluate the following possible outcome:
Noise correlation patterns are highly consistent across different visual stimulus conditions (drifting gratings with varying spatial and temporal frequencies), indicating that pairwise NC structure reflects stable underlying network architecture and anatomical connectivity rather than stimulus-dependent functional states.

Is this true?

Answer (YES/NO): NO